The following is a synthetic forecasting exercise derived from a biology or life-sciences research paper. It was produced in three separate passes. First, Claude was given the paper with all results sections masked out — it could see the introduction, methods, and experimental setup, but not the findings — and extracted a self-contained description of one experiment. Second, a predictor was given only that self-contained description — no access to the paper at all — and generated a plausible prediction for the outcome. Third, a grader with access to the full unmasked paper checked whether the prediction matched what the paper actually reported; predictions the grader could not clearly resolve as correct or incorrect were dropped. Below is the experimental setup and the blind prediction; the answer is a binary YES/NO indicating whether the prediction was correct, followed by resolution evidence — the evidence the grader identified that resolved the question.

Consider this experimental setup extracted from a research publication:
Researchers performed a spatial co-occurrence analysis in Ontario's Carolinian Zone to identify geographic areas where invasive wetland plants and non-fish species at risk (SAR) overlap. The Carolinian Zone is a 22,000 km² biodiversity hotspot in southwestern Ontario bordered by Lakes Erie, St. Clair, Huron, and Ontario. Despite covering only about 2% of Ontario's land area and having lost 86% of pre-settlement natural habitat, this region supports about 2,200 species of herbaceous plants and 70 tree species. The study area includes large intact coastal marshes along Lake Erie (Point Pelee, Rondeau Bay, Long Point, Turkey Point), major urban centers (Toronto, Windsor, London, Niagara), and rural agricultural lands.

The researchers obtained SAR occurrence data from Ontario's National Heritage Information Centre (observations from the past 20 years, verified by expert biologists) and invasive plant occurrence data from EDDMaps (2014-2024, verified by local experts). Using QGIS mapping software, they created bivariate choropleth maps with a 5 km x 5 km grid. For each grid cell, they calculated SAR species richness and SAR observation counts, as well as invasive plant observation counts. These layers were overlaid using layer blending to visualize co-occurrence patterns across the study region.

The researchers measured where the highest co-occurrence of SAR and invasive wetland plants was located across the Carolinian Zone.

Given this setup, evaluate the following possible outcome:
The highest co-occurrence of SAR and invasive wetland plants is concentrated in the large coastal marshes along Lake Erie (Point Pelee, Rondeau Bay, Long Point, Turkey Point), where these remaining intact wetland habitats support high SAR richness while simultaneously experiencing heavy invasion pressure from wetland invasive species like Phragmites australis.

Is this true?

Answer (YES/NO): YES